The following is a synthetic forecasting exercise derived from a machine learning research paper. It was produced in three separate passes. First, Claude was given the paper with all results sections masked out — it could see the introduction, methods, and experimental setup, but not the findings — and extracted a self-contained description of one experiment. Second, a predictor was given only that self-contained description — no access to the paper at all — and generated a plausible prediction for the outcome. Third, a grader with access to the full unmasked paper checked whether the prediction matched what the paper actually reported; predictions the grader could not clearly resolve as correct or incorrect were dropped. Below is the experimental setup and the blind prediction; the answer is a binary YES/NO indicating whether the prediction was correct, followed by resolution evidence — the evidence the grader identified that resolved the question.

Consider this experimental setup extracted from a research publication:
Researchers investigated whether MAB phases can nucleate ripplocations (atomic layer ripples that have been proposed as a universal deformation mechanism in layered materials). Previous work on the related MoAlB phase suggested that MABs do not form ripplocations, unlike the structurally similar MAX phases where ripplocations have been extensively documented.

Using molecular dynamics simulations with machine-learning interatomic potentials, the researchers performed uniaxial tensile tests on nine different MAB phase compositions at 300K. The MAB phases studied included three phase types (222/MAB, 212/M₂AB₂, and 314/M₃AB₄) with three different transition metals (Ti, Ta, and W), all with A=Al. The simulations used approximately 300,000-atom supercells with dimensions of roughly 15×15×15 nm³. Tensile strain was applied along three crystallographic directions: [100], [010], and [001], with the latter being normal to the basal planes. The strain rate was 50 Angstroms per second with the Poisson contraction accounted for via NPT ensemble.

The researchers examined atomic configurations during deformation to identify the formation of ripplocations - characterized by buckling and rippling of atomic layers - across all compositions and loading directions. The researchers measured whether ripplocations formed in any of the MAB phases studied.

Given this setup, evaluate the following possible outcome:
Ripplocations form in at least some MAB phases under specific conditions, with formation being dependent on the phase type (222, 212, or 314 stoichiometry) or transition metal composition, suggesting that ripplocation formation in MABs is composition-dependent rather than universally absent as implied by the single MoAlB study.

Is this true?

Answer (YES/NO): YES